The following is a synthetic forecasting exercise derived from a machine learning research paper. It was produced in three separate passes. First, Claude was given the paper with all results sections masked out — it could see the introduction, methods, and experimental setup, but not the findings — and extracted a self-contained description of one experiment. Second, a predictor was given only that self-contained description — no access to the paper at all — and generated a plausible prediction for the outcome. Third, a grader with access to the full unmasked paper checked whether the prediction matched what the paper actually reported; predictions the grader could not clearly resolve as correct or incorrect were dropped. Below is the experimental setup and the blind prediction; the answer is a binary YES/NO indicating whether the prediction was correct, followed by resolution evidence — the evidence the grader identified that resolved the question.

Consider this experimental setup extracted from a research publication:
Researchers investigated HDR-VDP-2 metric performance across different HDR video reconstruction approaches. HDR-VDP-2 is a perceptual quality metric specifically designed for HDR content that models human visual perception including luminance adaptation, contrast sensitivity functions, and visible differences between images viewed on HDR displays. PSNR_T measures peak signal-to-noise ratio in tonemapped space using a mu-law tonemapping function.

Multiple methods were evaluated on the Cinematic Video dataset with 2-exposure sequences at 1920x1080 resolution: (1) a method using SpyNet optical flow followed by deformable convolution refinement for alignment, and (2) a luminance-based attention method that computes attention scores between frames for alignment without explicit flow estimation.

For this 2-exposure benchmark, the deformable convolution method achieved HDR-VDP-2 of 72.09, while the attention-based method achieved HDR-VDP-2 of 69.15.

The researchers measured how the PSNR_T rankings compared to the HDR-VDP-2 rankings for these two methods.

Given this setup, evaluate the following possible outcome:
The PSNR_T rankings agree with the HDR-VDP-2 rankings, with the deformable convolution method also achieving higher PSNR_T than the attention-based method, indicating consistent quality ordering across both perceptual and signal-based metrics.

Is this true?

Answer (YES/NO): NO